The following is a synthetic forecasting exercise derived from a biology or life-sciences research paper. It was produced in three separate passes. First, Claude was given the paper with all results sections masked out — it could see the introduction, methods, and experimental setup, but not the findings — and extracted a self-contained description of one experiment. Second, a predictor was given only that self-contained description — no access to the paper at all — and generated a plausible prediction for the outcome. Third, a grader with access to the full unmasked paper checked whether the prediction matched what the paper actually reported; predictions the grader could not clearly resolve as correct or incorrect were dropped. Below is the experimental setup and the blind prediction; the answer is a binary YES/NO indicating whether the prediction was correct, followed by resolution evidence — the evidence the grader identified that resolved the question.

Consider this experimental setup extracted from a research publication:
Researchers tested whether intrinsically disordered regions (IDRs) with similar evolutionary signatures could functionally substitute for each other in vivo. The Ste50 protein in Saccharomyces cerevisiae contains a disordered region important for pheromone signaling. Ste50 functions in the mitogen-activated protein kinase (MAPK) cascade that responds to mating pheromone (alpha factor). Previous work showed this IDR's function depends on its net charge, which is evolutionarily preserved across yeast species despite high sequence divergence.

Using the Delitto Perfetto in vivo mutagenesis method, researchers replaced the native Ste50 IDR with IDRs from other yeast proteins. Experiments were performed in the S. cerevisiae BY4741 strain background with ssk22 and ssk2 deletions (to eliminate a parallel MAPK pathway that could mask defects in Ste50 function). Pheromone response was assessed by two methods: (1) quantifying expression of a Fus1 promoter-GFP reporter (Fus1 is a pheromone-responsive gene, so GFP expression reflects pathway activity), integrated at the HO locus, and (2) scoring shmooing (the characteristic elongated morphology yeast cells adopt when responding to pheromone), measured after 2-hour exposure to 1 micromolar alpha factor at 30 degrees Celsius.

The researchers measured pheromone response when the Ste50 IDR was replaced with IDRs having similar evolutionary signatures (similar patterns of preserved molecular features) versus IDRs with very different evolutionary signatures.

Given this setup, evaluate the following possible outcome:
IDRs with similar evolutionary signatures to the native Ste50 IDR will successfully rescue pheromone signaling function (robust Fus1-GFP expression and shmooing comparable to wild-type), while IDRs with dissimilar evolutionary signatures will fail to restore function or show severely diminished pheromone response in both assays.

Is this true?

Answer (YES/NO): NO